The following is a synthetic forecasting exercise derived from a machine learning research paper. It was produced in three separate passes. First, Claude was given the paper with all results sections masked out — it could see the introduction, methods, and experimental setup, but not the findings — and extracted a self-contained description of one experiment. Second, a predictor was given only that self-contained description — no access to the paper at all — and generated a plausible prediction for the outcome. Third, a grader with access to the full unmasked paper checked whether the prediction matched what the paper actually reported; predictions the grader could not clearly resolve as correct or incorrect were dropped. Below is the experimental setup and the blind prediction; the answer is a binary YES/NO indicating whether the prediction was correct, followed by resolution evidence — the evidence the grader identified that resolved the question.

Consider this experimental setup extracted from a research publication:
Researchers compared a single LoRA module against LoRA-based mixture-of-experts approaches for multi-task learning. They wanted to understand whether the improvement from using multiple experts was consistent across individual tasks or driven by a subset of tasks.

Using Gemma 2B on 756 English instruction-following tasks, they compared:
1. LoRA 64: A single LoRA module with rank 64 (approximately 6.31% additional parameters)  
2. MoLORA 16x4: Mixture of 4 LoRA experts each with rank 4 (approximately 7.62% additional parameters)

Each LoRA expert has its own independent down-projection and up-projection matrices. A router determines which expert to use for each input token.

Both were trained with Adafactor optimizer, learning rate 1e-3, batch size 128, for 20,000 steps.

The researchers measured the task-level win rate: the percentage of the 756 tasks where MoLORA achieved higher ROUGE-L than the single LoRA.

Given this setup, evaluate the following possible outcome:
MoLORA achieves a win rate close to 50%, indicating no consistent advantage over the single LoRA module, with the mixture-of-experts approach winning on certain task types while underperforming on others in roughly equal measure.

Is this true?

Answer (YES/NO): NO